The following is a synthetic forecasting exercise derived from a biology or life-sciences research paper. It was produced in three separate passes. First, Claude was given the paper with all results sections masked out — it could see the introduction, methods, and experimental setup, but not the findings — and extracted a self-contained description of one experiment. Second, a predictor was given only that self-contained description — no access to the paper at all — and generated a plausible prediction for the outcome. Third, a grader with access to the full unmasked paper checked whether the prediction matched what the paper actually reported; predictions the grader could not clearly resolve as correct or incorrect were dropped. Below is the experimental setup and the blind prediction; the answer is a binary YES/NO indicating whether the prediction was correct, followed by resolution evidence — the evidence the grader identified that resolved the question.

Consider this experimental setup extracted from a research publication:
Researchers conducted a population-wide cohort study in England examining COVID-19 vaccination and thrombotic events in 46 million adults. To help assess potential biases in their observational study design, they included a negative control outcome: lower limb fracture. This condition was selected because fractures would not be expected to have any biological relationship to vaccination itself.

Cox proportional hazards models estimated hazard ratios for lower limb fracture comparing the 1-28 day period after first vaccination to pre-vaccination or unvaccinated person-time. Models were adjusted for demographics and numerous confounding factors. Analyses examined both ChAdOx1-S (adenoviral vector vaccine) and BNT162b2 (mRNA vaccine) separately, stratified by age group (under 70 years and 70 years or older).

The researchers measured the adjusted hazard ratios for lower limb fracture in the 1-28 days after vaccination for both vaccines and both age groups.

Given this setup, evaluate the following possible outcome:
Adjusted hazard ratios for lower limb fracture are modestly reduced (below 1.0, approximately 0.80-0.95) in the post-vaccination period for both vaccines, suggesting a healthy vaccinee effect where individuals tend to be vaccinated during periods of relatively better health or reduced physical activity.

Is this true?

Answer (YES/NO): NO